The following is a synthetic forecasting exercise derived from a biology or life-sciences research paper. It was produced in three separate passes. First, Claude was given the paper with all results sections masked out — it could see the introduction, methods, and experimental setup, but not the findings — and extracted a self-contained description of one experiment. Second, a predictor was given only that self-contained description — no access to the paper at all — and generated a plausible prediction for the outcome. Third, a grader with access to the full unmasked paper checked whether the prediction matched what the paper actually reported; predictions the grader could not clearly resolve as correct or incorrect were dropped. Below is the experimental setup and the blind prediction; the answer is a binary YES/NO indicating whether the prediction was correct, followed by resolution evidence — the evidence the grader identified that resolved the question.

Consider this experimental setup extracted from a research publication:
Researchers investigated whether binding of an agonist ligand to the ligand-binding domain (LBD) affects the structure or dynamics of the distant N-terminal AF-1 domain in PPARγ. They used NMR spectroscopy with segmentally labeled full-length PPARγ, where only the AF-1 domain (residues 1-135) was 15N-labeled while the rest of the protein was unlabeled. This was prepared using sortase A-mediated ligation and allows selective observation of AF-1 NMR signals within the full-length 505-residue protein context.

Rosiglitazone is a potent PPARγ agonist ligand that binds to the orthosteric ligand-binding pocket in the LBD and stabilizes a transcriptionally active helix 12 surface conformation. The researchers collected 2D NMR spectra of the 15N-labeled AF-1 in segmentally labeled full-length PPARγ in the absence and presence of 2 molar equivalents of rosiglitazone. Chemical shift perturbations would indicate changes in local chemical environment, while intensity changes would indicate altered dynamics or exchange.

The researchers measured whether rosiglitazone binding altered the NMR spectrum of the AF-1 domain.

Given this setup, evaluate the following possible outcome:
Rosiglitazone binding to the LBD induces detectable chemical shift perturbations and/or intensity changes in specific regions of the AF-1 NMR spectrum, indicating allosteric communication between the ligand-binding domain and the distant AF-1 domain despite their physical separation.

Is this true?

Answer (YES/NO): YES